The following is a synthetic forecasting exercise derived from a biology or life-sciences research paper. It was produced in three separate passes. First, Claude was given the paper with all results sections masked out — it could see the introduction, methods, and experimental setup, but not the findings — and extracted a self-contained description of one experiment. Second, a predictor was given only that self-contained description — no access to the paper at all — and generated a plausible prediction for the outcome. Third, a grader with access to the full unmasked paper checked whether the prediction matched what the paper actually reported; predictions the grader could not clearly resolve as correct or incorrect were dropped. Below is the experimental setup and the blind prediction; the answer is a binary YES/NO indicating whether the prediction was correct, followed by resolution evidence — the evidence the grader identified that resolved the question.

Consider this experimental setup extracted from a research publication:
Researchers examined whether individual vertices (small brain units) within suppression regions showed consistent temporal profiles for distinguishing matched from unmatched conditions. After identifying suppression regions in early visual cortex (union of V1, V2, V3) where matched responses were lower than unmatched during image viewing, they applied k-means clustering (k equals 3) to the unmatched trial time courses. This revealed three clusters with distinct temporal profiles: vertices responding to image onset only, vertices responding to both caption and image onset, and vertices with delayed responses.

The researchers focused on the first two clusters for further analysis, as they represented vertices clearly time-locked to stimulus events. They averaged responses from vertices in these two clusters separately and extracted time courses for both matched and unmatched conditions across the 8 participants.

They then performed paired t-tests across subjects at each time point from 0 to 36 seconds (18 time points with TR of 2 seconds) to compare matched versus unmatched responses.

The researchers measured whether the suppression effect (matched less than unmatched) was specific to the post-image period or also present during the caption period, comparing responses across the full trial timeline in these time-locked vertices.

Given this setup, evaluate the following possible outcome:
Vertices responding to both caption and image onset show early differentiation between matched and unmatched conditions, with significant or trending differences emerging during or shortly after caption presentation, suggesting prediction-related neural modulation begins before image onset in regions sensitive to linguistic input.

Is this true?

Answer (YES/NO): NO